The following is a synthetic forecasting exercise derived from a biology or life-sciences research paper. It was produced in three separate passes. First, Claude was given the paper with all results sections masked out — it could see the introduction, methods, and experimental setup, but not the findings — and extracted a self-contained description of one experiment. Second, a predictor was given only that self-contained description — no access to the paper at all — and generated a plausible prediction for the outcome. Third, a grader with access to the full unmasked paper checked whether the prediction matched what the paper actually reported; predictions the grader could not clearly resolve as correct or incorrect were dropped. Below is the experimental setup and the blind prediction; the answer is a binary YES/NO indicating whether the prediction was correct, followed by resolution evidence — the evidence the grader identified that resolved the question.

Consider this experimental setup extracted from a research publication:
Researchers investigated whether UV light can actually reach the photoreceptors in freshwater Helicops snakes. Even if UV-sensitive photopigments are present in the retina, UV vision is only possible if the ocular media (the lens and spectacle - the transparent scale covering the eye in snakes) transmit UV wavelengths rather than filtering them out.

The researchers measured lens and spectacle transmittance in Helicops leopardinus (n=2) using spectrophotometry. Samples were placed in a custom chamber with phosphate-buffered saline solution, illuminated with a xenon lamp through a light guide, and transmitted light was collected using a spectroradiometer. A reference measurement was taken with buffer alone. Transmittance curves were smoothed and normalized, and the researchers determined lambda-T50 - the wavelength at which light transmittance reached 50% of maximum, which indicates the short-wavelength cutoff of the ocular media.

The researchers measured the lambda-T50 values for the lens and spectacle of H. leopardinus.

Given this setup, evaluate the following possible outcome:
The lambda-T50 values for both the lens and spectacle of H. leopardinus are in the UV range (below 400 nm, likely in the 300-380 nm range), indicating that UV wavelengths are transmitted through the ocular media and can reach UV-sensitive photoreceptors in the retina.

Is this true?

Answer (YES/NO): YES